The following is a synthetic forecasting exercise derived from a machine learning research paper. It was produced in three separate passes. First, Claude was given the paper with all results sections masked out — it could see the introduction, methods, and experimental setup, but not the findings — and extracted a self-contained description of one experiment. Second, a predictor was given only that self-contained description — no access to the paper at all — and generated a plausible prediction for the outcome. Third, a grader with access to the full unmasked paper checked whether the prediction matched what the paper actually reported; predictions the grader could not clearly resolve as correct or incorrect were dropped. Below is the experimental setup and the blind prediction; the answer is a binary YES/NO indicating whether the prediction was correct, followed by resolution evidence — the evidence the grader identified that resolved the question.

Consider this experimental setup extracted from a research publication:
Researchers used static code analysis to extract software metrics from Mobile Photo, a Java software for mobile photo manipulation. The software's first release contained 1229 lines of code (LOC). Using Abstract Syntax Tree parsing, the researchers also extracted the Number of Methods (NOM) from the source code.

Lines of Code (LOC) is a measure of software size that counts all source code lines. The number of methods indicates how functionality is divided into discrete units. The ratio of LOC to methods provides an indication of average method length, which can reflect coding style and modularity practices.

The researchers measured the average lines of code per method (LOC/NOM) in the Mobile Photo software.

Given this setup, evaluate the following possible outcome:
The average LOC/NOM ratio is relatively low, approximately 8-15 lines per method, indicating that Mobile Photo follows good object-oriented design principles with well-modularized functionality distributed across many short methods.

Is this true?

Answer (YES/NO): YES